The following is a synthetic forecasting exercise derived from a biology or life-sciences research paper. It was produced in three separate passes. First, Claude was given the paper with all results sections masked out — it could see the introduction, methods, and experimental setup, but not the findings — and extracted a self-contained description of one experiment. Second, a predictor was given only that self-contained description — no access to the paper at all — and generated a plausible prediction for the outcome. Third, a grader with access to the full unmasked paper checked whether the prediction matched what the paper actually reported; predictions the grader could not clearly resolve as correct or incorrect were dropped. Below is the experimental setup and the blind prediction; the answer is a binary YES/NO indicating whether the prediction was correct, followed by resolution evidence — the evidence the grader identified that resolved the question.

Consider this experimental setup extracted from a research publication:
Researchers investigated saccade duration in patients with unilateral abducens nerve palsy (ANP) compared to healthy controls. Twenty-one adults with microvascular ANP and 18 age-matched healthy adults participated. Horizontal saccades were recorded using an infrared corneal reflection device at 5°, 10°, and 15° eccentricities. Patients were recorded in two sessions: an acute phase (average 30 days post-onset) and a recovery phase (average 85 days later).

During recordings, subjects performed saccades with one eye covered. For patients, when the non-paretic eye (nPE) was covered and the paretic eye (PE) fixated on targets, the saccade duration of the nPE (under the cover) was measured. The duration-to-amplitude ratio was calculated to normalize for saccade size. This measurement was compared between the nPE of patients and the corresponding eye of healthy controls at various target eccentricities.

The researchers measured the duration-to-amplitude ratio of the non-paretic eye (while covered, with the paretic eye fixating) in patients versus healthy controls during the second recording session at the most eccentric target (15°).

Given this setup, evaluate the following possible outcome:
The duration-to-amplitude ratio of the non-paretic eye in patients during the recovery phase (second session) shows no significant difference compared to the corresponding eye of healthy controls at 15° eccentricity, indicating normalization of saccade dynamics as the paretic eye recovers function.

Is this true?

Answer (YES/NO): NO